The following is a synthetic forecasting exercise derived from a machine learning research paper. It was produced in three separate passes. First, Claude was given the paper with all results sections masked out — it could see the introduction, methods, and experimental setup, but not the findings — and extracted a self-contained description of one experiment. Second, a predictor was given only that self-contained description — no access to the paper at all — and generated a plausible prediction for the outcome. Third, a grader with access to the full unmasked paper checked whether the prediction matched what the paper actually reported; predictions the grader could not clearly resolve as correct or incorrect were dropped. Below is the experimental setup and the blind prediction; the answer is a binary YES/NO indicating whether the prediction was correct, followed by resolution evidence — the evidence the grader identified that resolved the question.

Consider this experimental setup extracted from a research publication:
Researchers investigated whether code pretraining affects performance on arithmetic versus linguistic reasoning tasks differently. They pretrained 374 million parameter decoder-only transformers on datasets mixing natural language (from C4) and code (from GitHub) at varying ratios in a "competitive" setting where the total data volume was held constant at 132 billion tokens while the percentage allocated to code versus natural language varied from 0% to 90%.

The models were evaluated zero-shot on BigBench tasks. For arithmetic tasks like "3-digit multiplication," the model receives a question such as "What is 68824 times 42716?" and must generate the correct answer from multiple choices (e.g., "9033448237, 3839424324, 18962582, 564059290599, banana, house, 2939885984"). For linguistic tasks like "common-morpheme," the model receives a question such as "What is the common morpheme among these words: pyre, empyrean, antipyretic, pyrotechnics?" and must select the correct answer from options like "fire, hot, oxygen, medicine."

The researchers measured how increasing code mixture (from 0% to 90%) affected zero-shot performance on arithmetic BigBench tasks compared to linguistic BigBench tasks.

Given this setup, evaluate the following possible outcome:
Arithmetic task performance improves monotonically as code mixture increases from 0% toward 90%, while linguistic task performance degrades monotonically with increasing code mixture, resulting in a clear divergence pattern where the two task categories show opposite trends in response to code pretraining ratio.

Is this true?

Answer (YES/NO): NO